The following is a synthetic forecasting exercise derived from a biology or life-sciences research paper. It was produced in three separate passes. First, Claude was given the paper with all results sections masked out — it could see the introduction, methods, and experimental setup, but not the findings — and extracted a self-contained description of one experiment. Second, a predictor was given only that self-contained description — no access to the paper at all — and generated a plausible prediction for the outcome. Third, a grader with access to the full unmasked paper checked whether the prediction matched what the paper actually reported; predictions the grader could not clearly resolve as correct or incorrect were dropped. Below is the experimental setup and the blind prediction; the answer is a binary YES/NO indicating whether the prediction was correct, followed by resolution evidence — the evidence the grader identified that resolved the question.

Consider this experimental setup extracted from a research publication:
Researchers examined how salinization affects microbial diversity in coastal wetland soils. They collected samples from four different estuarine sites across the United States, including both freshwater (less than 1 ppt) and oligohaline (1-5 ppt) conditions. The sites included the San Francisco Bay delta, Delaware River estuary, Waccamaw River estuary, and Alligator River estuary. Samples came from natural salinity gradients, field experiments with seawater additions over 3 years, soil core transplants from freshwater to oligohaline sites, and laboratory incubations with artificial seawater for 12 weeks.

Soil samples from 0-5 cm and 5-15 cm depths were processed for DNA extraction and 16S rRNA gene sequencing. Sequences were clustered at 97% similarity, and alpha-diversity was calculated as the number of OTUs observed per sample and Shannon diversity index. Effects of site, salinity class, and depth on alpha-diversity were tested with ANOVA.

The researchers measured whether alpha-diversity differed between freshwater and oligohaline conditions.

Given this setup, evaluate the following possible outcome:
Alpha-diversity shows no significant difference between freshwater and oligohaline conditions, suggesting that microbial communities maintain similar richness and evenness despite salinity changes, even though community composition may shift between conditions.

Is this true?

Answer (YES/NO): NO